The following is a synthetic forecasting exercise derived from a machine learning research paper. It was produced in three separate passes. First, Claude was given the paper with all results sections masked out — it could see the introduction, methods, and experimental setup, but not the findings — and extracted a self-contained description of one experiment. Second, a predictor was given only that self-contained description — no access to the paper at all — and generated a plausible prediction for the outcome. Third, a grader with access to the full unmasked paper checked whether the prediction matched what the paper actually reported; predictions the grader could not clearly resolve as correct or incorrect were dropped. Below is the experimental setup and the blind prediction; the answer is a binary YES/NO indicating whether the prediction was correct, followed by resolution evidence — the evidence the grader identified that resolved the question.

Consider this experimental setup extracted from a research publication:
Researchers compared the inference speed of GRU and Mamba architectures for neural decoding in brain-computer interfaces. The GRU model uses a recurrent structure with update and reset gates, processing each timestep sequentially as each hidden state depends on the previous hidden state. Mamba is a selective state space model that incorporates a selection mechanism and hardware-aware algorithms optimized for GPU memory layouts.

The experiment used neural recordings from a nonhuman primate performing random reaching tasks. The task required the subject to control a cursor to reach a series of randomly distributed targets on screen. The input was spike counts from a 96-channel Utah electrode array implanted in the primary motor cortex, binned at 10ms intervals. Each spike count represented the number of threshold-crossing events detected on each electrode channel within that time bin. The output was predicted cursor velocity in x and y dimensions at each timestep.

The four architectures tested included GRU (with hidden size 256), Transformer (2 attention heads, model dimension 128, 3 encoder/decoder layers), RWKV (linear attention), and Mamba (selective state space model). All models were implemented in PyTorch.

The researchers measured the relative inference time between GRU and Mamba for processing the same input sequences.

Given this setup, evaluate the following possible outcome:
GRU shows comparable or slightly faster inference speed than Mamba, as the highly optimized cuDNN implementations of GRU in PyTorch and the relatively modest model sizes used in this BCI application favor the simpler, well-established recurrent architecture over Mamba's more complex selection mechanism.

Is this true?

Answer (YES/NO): NO